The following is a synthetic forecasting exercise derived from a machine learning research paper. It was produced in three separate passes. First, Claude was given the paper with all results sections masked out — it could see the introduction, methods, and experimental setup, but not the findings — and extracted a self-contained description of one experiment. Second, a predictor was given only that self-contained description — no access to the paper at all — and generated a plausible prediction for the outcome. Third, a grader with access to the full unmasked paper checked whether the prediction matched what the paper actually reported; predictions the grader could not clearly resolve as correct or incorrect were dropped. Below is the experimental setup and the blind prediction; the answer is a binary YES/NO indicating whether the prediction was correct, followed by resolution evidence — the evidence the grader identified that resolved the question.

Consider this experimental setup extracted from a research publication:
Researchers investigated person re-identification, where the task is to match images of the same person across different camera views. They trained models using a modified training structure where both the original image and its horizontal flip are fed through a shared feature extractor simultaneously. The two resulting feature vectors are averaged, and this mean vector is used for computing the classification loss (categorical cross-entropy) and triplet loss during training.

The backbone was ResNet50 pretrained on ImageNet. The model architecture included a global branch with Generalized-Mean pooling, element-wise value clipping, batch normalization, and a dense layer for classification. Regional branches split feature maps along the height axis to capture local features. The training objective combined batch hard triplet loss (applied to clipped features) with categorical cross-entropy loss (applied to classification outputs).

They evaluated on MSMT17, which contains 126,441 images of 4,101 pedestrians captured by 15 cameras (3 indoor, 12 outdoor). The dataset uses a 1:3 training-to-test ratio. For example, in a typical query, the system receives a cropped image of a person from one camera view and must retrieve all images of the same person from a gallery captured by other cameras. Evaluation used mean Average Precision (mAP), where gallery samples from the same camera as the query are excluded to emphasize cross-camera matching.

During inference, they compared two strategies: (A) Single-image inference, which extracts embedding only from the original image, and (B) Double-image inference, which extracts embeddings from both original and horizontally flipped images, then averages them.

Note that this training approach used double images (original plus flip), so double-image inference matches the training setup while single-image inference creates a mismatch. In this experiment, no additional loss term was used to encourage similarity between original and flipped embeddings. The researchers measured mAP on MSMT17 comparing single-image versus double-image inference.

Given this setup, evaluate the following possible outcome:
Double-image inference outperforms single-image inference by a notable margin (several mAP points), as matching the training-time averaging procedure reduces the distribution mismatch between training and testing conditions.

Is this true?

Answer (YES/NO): YES